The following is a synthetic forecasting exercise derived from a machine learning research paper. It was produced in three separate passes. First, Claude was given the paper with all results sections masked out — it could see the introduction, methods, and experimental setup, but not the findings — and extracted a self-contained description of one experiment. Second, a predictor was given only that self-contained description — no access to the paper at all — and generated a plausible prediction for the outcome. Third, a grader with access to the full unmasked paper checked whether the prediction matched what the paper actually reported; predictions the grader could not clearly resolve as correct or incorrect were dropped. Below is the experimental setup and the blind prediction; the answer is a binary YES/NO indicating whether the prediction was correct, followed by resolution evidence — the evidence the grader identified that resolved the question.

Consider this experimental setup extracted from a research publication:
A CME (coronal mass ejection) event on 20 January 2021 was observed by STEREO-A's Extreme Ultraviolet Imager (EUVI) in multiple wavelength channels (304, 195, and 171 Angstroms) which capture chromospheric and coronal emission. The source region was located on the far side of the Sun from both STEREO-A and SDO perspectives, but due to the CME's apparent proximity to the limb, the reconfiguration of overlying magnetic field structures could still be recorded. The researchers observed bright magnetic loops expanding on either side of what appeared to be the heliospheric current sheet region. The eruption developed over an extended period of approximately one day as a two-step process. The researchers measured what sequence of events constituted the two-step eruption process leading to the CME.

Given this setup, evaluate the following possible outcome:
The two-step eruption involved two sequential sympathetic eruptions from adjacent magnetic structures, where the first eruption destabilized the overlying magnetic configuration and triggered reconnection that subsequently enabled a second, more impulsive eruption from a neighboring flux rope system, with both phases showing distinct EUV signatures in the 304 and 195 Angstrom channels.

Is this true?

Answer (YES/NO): NO